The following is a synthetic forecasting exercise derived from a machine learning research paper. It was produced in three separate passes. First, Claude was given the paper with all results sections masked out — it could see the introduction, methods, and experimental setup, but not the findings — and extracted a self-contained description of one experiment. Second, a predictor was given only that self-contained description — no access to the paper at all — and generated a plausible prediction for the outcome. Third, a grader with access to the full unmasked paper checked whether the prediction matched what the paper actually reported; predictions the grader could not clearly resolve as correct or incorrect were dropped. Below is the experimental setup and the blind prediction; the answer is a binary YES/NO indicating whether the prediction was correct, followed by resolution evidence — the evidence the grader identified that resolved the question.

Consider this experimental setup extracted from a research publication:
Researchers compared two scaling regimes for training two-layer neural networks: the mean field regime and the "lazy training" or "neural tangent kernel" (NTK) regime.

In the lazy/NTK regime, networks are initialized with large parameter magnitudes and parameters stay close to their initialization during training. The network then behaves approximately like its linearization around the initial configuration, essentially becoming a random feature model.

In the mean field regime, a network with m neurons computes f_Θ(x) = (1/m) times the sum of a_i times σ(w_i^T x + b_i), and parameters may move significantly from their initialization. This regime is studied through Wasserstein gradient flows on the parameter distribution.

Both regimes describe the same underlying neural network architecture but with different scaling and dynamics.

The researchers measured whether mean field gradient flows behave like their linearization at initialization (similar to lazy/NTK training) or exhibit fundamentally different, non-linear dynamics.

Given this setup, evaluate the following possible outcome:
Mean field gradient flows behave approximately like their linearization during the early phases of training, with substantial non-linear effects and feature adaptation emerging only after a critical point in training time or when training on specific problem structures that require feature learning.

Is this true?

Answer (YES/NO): NO